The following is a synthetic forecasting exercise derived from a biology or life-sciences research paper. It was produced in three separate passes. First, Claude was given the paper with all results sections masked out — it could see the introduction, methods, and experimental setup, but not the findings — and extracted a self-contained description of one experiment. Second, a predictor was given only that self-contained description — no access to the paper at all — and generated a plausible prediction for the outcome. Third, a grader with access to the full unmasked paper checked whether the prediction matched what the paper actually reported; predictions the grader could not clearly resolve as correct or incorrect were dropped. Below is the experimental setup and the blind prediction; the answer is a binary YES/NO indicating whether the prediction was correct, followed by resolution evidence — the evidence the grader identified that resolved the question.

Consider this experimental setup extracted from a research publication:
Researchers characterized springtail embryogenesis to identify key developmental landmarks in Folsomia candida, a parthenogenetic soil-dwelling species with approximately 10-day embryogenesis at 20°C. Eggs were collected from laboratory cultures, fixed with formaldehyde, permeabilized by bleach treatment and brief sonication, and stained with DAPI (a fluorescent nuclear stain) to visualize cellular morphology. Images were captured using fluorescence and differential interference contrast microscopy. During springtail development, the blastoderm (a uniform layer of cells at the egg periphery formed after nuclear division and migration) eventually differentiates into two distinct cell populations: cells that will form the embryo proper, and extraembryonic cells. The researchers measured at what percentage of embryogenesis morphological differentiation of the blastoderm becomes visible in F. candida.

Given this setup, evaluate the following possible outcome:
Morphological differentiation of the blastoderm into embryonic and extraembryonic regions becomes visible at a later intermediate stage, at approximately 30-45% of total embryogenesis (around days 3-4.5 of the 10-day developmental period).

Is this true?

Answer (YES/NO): NO